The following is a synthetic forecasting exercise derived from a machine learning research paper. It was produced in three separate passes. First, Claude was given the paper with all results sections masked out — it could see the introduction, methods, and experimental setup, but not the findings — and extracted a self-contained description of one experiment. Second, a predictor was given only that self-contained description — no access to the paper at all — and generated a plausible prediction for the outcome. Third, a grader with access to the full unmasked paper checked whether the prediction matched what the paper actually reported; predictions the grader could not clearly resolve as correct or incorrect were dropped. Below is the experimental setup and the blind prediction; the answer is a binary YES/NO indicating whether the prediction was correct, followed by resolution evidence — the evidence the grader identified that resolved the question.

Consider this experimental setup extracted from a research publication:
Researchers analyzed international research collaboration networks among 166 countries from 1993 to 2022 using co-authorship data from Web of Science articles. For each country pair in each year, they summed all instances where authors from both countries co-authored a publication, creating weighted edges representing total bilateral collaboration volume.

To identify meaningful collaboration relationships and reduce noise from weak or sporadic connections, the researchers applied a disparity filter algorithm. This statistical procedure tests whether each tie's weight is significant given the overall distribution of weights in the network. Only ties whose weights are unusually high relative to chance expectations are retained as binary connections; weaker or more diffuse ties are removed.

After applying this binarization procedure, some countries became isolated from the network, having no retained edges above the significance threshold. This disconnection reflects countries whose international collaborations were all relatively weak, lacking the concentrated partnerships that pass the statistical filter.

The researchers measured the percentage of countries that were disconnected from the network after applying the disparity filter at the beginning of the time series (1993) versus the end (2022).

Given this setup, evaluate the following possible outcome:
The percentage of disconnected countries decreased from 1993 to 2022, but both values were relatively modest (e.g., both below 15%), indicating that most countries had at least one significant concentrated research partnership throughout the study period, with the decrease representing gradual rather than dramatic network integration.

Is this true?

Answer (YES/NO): NO